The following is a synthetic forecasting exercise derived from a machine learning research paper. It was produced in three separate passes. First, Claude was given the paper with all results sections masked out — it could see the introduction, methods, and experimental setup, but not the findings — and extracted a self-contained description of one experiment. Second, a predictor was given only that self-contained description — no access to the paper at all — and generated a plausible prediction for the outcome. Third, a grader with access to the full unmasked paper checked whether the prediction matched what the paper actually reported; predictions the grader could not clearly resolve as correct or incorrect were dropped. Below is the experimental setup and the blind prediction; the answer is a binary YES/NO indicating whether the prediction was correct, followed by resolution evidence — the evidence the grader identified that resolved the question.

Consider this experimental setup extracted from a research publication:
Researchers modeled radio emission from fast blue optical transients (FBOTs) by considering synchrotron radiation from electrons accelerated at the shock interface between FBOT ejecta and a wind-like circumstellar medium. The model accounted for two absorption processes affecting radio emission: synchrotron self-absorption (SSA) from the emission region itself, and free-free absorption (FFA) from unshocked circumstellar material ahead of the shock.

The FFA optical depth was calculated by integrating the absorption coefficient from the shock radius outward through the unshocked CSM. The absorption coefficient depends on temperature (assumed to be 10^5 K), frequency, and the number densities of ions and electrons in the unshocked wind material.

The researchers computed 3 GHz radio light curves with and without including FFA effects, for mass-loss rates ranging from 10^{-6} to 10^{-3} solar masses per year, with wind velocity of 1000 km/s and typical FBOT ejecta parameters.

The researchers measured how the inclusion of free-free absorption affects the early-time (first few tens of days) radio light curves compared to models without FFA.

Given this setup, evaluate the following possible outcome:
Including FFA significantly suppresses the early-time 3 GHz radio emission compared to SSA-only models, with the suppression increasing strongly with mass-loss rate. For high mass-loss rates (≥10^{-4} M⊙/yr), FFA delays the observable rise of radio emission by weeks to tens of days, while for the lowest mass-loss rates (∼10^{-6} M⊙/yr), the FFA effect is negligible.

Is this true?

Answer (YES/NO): NO